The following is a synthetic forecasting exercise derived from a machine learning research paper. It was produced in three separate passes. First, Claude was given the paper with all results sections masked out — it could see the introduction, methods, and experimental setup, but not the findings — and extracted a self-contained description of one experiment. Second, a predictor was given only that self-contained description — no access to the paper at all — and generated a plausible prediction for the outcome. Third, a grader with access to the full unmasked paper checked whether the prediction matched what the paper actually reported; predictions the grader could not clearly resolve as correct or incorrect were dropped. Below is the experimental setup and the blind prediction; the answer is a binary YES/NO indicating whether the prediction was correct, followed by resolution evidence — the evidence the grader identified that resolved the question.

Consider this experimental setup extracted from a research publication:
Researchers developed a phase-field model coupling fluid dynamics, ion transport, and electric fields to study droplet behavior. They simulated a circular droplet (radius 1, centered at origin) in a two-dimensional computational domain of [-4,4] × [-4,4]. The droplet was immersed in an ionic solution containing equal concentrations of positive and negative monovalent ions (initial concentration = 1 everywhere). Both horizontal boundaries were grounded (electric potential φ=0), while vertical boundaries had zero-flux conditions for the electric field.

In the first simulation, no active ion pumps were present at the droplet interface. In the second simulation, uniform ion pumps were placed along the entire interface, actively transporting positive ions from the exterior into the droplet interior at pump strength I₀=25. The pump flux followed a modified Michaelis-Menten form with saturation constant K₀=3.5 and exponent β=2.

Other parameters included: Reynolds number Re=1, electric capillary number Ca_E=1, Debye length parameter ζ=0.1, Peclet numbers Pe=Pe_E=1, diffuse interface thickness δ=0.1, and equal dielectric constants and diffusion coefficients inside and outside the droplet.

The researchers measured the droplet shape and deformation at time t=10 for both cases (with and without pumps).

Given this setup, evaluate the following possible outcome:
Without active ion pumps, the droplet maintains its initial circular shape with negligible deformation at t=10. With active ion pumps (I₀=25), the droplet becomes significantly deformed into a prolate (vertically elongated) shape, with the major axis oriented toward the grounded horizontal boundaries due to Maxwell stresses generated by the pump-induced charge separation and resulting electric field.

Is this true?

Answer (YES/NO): YES